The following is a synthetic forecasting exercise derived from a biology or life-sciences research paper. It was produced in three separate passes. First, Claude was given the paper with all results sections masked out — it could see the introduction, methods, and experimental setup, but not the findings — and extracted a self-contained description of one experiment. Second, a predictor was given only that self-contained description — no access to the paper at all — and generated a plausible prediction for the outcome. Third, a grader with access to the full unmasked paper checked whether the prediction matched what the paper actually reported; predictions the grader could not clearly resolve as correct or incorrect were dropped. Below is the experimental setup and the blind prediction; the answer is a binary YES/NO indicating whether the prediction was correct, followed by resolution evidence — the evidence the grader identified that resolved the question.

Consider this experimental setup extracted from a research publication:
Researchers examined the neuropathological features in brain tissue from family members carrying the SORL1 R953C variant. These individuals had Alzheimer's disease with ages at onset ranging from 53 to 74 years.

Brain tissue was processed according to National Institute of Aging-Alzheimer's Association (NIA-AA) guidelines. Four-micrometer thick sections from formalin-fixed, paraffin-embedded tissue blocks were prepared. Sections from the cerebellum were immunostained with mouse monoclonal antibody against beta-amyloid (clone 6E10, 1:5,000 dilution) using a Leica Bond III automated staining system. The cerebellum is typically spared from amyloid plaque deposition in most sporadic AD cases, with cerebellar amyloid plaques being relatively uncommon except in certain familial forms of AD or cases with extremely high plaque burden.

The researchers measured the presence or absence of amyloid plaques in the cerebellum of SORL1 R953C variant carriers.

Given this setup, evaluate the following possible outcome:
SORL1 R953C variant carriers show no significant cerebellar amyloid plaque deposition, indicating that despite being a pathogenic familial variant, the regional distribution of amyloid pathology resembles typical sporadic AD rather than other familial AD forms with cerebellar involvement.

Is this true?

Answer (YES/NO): NO